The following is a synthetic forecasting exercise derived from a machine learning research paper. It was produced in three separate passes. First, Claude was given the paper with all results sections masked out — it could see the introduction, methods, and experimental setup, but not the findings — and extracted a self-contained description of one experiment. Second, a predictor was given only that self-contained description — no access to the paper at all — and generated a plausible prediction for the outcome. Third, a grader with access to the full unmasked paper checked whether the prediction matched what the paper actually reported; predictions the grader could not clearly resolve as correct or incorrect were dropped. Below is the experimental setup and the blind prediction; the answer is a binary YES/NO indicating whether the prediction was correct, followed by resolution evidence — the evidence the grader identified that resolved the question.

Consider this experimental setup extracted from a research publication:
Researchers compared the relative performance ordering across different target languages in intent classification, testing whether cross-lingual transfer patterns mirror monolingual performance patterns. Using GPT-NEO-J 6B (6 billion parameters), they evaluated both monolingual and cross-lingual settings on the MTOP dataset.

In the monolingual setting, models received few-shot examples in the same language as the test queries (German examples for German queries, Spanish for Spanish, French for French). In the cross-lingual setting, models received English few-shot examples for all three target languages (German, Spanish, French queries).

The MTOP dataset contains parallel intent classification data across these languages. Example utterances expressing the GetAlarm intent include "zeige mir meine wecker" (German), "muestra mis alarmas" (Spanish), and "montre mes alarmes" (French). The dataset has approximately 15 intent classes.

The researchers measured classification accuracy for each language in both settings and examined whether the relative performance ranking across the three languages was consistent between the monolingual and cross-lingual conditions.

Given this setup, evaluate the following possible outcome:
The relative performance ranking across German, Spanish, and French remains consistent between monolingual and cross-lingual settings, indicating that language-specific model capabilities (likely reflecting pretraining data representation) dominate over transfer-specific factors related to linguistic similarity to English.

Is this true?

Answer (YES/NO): NO